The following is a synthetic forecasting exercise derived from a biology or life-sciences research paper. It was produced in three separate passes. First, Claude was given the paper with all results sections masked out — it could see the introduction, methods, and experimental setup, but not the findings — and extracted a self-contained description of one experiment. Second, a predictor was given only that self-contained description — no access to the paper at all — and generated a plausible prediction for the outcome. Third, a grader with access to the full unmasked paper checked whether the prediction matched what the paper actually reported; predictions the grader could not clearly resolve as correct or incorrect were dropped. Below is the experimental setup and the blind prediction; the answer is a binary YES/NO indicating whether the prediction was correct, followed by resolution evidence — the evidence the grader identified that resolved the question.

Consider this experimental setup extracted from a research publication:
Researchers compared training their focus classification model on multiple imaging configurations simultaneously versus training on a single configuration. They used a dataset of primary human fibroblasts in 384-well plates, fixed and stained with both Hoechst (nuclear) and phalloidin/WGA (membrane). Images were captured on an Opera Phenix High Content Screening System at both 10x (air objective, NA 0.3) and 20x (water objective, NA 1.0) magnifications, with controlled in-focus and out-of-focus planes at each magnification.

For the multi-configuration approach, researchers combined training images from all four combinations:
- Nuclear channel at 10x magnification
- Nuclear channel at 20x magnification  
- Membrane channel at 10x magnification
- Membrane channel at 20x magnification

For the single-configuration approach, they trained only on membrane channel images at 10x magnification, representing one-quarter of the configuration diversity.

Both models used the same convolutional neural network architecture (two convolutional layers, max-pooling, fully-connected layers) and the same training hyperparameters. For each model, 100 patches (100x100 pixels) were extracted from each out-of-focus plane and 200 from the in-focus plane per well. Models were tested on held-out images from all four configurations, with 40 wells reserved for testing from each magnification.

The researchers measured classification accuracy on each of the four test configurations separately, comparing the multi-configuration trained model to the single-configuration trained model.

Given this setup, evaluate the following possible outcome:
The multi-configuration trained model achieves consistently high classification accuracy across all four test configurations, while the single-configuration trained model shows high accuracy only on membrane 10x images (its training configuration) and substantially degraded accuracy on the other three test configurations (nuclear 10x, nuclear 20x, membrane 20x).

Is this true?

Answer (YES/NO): NO